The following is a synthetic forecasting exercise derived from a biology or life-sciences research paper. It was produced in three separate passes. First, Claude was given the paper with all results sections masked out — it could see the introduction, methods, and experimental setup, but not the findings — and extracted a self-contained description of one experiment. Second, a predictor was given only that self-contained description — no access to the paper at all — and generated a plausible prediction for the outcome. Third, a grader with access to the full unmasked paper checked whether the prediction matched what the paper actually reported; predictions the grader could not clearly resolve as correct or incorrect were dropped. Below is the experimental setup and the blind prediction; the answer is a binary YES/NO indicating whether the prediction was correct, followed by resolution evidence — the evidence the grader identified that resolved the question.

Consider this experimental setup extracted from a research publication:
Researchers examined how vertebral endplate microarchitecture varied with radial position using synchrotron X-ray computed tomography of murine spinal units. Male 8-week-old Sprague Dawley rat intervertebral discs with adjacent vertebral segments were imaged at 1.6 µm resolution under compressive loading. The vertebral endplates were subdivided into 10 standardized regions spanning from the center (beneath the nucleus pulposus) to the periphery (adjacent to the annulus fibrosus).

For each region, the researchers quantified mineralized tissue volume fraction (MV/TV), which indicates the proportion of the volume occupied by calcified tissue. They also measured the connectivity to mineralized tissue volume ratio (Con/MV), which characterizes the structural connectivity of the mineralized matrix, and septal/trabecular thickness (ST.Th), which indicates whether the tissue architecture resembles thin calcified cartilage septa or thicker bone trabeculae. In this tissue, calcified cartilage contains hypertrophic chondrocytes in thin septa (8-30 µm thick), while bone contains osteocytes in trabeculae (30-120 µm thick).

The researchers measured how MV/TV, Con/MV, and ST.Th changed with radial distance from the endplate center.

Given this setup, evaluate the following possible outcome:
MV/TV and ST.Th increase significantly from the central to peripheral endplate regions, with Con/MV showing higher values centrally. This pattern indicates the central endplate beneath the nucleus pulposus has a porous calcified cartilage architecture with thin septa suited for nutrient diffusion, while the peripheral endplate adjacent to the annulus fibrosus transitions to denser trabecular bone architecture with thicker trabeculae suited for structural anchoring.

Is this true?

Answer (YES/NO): YES